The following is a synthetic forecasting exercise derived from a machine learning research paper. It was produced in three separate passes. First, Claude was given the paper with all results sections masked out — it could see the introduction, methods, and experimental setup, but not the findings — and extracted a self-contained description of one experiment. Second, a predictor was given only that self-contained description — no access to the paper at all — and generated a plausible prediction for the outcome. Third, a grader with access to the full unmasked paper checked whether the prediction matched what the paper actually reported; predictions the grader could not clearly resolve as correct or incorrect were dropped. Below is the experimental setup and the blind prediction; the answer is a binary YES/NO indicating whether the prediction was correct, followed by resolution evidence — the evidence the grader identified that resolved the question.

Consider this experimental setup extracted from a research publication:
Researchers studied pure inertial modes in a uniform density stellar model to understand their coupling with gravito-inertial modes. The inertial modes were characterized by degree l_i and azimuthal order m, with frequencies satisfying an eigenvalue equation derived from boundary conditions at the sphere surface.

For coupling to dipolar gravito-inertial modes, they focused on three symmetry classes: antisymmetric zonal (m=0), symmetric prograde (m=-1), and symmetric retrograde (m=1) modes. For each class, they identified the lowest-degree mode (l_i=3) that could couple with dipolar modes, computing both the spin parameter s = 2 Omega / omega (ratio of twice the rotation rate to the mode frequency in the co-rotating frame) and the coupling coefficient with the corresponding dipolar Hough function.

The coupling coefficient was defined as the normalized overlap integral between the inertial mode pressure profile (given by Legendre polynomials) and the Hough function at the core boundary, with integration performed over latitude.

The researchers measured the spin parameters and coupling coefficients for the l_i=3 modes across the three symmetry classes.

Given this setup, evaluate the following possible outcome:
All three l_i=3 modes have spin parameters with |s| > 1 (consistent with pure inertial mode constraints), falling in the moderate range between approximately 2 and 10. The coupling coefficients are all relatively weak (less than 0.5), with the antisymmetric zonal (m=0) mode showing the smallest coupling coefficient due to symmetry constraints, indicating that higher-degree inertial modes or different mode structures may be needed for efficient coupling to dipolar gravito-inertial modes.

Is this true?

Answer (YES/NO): NO